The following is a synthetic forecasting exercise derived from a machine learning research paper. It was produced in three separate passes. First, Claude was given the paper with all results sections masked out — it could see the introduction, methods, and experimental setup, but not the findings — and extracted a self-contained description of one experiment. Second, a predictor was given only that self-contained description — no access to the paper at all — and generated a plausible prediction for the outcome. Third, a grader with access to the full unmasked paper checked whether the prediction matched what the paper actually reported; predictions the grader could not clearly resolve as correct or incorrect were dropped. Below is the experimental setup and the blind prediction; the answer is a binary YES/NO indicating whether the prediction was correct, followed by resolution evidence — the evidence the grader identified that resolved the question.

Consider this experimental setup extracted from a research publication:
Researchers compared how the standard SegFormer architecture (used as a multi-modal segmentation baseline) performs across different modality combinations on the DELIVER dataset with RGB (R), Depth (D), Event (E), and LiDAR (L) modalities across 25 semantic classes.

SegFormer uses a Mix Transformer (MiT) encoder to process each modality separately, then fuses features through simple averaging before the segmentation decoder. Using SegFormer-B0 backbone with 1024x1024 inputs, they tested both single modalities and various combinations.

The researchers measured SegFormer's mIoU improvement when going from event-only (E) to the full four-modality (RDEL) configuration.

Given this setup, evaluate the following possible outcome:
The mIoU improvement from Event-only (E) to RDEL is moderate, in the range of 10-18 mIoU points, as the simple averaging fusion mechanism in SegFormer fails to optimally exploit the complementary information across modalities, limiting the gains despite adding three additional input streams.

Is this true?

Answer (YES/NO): NO